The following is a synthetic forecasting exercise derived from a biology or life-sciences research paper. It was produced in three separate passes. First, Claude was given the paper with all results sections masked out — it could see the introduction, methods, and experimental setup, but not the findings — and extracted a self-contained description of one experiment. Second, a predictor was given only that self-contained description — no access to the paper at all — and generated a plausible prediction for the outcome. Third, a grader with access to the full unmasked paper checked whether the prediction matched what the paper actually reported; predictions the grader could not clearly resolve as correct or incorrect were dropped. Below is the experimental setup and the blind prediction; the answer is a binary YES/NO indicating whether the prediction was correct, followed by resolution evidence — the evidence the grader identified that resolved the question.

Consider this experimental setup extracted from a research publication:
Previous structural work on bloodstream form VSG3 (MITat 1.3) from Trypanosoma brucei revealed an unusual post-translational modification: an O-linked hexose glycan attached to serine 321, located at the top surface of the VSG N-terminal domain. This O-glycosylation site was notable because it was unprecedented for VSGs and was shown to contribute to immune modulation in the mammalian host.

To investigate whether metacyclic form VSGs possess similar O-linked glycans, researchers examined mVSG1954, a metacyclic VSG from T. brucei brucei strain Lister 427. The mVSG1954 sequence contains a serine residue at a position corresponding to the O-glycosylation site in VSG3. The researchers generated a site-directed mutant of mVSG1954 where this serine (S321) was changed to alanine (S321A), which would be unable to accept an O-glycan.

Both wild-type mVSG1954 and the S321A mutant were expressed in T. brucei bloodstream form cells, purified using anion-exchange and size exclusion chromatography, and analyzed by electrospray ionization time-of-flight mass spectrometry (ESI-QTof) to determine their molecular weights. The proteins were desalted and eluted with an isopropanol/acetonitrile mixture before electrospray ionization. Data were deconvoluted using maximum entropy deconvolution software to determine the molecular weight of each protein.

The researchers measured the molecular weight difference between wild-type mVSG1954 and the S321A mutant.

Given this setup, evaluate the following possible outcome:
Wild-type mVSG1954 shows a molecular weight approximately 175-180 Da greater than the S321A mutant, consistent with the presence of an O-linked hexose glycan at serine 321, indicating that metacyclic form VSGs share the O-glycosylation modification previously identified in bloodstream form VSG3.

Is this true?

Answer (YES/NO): NO